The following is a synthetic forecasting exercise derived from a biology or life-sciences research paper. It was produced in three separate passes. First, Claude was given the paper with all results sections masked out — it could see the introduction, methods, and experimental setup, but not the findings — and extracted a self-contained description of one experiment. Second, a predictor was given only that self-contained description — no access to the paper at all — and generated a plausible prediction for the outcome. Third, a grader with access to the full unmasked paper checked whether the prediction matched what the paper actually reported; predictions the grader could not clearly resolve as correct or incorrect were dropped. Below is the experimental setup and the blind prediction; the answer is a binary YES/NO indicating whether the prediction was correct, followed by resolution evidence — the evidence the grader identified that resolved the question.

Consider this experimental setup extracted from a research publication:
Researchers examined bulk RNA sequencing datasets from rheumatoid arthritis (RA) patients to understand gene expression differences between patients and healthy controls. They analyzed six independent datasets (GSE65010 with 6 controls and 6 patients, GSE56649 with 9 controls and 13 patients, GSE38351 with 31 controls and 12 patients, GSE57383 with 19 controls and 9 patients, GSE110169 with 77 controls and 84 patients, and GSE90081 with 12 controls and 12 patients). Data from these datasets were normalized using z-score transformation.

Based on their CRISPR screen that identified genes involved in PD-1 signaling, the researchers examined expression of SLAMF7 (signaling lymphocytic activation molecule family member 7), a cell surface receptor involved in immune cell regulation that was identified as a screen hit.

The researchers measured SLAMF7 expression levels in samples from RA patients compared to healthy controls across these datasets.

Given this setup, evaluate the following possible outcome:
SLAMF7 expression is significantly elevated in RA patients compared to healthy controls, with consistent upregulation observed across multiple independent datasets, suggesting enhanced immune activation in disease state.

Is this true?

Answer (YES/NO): NO